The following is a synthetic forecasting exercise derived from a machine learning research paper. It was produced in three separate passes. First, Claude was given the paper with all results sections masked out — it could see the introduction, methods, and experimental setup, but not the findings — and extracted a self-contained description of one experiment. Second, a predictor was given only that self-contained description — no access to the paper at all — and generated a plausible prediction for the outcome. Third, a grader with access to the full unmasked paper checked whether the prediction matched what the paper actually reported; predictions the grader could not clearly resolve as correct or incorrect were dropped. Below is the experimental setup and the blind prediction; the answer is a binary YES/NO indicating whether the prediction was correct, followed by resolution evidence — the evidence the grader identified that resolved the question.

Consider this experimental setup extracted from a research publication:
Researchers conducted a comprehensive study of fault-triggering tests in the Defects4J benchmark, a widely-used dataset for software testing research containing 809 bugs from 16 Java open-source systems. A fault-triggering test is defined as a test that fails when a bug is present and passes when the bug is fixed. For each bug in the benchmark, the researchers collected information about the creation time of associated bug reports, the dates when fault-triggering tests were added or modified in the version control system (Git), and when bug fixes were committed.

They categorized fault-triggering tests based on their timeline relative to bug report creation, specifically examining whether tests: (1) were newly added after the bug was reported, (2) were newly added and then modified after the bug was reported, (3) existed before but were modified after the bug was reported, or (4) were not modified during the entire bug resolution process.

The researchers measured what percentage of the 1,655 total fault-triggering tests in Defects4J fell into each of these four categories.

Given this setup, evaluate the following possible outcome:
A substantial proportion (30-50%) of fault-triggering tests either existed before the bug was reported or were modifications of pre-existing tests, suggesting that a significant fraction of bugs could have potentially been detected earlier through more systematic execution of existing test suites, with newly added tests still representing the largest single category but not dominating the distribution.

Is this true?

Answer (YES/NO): NO